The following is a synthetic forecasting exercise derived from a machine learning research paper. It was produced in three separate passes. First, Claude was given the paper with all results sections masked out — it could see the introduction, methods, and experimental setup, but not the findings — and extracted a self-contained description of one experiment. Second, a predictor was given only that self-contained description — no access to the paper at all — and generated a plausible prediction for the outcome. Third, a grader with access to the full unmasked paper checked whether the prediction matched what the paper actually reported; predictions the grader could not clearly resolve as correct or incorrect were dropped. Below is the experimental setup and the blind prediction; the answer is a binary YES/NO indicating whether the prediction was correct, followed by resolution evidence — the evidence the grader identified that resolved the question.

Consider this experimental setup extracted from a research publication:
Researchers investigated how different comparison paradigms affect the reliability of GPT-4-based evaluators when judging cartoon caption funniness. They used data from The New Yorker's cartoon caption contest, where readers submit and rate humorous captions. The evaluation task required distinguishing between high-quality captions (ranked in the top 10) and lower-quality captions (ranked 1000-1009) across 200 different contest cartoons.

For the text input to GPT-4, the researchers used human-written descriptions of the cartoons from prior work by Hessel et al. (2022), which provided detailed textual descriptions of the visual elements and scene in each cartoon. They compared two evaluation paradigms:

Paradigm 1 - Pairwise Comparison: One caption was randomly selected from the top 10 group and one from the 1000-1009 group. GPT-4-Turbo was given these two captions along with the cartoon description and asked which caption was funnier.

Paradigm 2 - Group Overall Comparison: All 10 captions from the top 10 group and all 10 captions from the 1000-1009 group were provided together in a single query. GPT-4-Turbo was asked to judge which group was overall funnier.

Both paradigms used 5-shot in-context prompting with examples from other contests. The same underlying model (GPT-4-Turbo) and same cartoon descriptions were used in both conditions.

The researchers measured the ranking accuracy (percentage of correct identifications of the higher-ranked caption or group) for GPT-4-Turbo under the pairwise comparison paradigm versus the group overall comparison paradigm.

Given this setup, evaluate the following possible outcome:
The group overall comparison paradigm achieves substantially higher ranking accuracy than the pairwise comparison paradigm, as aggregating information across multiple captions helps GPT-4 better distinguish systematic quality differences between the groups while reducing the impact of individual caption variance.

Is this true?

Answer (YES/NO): YES